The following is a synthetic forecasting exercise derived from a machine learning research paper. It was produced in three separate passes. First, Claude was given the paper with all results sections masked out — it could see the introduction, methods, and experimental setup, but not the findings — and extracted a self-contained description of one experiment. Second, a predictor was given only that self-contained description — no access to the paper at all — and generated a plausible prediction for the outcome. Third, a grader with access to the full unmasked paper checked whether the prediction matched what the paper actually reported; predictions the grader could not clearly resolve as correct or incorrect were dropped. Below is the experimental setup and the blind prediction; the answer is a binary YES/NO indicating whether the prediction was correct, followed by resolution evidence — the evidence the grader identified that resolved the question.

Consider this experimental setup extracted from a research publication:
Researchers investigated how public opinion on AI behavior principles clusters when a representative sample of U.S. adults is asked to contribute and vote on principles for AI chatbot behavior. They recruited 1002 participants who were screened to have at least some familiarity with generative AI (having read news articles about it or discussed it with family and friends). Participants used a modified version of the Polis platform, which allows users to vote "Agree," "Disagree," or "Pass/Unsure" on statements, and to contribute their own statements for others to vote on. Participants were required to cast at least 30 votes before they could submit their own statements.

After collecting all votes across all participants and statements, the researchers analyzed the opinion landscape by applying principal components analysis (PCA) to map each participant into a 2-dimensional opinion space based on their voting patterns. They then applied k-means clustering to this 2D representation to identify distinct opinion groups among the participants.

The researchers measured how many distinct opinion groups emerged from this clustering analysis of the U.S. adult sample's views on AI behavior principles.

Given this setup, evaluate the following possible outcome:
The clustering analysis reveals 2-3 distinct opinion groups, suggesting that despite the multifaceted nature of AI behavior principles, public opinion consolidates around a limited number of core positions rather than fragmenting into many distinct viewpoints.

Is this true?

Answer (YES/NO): YES